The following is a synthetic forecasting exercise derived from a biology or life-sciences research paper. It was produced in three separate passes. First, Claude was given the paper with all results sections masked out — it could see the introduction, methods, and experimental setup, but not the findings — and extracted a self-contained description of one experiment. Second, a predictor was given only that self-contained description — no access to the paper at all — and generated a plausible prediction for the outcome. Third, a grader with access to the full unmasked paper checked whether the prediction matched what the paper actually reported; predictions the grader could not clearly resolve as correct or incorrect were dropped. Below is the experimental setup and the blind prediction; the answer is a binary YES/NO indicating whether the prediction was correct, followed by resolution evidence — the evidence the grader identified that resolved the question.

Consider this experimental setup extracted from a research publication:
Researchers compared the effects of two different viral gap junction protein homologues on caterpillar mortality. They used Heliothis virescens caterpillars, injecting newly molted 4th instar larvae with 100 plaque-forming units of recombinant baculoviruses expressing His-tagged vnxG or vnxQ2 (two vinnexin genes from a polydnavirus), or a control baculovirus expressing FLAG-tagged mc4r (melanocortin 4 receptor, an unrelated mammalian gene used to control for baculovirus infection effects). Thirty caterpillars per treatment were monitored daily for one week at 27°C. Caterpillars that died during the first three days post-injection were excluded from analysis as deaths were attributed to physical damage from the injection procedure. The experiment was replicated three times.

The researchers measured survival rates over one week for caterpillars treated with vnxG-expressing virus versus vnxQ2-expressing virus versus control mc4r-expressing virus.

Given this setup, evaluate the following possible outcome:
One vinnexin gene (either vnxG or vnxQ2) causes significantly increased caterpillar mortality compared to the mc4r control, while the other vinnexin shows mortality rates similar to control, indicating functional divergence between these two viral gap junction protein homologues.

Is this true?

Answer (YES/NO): NO